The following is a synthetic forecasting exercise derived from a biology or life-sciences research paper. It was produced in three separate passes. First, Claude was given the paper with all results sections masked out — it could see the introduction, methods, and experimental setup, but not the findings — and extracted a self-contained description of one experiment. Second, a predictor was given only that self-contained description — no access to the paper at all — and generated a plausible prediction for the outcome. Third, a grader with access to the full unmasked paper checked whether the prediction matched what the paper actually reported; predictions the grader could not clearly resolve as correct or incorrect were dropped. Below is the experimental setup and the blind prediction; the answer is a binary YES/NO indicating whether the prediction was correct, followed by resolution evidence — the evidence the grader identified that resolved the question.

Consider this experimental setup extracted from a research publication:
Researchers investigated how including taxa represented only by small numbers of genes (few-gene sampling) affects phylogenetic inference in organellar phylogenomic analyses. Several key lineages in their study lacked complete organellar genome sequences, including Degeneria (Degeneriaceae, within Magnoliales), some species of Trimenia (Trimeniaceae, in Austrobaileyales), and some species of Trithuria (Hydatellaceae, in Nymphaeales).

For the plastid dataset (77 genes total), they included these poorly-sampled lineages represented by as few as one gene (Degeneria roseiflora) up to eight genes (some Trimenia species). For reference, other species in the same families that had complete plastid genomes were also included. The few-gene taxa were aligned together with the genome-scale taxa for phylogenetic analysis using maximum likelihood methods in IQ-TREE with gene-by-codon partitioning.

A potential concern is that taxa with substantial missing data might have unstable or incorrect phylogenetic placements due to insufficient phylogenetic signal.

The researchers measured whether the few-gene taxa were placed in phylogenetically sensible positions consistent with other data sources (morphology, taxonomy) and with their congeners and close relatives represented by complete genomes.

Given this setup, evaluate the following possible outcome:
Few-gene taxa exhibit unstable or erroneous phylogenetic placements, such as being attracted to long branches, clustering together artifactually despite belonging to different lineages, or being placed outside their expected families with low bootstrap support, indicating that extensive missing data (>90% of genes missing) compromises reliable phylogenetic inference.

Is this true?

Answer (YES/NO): NO